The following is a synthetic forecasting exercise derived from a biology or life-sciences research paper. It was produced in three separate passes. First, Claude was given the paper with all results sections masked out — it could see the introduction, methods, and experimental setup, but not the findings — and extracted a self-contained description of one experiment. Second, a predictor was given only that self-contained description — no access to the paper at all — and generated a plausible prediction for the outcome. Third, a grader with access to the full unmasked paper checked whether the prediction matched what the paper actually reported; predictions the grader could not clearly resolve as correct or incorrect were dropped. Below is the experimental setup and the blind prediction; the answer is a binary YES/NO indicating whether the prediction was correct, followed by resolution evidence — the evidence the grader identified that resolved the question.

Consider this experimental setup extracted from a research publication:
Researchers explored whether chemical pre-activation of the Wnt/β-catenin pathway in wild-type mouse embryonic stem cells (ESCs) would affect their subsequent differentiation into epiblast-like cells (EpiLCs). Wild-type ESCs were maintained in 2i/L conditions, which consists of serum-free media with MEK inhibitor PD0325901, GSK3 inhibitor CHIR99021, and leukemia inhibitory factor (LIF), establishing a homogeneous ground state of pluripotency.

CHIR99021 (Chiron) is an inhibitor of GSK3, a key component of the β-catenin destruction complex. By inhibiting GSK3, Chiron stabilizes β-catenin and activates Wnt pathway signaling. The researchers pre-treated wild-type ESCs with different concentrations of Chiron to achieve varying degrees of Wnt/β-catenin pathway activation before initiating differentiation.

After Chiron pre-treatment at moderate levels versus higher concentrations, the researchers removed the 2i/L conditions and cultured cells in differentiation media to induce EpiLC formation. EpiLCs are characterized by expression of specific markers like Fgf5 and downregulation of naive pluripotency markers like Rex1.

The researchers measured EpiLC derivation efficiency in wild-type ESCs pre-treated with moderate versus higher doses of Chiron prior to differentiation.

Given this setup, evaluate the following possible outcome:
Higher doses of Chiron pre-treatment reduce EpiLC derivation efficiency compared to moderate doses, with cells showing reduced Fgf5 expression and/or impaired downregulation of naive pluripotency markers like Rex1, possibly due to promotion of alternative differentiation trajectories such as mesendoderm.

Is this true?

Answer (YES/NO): NO